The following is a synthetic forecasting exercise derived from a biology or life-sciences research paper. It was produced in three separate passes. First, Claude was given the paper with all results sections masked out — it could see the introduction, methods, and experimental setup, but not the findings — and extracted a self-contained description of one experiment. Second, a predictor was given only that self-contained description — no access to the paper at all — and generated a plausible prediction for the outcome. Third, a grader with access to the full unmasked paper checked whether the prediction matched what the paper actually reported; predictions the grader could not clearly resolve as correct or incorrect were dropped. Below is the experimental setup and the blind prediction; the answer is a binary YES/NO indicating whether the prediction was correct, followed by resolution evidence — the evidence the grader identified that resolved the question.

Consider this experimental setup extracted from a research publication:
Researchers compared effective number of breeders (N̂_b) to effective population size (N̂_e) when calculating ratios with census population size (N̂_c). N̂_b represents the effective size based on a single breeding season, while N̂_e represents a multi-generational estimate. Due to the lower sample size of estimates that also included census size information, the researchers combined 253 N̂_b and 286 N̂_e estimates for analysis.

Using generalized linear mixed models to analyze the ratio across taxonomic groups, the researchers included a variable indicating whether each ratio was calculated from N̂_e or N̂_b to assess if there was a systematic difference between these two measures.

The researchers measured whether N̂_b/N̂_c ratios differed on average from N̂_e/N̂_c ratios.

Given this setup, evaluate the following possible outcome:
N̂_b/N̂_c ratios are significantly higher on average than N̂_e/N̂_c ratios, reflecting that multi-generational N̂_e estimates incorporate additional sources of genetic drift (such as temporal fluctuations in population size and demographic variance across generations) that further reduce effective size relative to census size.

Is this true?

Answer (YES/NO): NO